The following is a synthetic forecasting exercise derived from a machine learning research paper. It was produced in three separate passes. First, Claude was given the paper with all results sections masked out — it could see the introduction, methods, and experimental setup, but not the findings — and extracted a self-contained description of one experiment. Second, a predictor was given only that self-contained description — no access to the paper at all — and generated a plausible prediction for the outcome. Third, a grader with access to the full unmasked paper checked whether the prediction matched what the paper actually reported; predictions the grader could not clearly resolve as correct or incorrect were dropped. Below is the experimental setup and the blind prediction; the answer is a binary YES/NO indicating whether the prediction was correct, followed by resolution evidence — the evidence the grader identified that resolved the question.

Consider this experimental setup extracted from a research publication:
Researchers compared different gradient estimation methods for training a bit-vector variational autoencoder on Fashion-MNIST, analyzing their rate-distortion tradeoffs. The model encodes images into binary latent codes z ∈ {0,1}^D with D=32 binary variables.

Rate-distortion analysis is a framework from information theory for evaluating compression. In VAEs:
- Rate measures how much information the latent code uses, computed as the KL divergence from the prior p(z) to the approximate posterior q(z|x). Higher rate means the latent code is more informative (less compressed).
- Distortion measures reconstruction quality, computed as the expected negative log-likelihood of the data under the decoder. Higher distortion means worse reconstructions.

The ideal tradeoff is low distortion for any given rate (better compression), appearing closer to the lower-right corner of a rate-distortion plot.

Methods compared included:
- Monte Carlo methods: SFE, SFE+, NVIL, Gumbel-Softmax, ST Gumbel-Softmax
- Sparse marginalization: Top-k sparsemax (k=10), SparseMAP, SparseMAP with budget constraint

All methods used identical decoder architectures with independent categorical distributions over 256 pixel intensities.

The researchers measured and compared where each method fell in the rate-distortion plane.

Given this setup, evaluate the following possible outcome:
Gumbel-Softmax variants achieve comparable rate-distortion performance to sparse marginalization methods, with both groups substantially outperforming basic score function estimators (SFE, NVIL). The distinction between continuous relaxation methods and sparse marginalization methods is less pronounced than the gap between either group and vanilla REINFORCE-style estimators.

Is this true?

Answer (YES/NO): NO